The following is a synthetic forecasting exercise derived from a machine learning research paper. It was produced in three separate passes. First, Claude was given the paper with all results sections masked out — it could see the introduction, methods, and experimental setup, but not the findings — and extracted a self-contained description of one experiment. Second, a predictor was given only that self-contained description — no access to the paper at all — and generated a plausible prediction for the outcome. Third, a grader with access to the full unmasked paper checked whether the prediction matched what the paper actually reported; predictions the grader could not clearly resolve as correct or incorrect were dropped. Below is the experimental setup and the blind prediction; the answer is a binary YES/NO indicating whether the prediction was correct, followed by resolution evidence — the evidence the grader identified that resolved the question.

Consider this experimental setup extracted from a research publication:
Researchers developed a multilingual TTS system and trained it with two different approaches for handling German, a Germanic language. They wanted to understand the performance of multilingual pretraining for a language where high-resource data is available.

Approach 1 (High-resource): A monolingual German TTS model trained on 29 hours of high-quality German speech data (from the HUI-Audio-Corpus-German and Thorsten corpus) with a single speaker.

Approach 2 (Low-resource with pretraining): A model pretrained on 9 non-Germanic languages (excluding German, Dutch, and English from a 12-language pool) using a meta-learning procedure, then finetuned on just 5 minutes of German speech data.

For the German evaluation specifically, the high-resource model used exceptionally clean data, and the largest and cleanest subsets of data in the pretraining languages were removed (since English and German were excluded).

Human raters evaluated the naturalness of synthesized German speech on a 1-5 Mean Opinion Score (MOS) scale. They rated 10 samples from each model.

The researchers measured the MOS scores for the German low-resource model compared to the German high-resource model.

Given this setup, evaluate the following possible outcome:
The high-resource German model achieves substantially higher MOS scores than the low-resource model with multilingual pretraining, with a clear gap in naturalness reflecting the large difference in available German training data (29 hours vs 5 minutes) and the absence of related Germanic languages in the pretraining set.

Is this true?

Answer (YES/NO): NO